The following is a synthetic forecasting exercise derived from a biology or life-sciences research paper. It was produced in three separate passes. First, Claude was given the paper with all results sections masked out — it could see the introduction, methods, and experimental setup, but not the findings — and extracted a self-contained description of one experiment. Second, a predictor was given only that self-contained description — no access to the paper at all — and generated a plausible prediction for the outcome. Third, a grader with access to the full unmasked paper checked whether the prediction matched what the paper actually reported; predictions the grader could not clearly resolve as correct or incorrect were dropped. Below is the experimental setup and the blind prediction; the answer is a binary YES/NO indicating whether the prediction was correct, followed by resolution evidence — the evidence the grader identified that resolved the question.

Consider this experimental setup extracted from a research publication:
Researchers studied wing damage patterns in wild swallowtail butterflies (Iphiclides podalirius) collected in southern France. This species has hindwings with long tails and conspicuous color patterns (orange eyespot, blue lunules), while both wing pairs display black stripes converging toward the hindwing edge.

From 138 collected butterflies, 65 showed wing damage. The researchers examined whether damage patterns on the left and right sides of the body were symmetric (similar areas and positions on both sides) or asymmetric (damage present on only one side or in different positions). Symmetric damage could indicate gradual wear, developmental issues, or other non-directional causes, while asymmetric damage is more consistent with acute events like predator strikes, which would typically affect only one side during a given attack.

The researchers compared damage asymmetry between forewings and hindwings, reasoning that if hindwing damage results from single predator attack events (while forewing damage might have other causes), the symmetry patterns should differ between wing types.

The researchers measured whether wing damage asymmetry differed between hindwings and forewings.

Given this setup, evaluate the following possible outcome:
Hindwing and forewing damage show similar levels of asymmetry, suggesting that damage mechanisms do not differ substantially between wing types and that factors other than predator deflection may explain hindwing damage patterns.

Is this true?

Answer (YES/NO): NO